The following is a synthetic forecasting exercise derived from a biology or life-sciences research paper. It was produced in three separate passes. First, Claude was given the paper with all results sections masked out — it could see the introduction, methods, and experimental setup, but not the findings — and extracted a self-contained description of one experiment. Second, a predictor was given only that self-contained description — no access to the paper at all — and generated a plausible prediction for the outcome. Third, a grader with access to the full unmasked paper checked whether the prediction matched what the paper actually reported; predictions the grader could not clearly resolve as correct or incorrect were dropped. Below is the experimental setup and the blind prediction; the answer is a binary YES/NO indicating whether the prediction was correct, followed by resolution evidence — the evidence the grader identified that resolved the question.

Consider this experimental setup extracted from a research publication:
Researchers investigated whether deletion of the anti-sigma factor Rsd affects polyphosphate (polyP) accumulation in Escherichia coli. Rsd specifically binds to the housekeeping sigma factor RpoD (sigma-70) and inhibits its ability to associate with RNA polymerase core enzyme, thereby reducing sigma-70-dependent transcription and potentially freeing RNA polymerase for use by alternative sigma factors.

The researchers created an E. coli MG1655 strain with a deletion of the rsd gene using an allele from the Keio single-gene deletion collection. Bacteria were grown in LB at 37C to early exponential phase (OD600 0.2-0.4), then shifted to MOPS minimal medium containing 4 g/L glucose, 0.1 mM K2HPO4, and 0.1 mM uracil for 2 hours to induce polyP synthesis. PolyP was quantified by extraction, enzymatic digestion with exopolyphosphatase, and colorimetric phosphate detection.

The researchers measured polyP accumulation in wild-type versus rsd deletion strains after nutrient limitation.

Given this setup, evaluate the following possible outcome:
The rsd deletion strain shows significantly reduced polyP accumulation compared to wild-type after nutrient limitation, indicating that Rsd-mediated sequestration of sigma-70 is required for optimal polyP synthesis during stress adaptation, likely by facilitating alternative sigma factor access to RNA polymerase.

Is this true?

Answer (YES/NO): NO